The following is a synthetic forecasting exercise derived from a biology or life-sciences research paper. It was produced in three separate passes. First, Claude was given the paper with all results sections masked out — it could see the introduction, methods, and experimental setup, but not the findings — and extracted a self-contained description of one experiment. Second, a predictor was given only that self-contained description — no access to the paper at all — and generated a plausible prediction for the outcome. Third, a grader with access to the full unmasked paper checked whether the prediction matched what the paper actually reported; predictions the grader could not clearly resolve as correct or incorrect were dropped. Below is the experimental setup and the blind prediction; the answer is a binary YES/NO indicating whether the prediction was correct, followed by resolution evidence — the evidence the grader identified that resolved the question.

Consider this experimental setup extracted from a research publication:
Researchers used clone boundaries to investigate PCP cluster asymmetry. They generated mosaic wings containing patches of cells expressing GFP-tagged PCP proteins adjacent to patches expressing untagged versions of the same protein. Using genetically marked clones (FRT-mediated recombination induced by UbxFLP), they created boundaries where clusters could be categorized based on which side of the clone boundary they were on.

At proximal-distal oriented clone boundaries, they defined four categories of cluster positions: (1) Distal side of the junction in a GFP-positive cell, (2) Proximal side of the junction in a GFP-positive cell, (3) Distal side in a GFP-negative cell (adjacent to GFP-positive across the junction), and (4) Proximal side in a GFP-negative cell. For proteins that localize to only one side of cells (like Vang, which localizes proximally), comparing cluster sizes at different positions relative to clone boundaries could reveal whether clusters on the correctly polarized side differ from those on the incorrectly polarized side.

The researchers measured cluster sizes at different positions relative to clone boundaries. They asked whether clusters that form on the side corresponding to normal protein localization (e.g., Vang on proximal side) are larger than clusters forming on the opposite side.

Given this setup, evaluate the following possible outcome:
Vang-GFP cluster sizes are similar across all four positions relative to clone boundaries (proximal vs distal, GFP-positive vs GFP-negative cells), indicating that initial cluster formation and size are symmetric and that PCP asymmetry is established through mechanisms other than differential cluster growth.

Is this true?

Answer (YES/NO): NO